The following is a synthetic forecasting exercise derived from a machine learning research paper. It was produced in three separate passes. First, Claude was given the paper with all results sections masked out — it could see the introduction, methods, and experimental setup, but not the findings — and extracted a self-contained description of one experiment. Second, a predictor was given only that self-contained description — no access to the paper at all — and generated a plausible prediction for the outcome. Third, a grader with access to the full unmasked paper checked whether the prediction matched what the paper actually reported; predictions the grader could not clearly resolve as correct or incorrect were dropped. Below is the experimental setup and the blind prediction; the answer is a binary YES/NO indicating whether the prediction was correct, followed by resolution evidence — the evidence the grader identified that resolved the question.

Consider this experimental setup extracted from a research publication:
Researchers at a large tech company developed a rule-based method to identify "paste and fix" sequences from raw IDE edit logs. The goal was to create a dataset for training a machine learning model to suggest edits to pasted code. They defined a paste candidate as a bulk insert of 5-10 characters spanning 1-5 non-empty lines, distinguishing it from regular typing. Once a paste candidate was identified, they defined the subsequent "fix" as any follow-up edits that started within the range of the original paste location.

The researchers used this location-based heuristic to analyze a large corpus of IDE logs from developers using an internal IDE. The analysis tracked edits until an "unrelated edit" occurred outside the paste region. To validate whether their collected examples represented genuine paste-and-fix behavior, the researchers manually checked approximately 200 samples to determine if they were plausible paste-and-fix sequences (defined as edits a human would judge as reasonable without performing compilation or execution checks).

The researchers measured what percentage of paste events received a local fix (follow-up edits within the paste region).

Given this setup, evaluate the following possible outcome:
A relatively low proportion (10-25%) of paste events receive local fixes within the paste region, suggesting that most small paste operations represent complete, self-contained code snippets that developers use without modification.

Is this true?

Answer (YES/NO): NO